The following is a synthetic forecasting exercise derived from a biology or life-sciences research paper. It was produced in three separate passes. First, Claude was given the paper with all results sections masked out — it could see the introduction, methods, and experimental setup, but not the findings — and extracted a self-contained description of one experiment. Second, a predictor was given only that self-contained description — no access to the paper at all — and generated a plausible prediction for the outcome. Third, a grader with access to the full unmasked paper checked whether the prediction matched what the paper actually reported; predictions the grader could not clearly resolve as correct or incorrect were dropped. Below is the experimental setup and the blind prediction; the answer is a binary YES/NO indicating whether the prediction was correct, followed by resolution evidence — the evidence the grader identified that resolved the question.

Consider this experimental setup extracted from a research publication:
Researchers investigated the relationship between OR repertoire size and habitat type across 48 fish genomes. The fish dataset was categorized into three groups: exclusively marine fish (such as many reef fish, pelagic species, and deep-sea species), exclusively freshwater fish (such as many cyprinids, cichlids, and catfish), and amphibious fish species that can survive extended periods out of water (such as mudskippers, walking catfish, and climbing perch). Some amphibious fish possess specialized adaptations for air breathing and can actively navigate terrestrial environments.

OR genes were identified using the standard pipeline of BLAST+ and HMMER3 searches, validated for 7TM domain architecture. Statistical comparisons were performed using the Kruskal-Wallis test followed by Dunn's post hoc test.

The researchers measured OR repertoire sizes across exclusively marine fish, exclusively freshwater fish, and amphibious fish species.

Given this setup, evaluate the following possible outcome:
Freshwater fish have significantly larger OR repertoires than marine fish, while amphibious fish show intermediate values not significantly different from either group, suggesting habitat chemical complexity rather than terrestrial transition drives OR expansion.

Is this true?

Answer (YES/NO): NO